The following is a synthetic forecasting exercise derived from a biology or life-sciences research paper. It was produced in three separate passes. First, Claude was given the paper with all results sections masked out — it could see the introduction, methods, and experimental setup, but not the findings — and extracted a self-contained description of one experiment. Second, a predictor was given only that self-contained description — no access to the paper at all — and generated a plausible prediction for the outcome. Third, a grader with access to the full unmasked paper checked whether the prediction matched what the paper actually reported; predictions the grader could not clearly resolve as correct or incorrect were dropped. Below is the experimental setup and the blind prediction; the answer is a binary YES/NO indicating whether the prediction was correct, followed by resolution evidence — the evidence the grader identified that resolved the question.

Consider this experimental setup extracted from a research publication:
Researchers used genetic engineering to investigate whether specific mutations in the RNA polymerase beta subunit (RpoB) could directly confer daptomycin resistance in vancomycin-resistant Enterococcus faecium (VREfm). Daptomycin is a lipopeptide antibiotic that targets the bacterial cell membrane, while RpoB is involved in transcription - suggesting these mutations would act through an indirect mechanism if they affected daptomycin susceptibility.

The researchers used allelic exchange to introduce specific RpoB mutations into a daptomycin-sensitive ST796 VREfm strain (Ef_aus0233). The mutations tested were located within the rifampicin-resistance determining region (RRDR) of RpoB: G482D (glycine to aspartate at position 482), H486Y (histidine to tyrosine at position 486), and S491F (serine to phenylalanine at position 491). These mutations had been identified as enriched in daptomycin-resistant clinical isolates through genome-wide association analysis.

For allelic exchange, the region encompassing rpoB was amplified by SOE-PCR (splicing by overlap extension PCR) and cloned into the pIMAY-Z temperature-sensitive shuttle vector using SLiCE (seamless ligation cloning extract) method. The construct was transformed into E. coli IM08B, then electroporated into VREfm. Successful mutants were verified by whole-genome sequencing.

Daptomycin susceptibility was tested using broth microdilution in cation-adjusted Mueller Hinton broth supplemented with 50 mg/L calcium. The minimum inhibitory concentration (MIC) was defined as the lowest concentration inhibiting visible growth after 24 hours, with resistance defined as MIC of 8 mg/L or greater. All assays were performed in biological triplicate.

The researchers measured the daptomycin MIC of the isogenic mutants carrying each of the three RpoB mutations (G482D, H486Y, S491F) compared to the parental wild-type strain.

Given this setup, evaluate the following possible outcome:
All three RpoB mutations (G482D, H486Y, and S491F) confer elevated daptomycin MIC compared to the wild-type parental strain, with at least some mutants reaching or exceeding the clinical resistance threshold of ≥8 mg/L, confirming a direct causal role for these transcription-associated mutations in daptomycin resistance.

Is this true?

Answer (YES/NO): YES